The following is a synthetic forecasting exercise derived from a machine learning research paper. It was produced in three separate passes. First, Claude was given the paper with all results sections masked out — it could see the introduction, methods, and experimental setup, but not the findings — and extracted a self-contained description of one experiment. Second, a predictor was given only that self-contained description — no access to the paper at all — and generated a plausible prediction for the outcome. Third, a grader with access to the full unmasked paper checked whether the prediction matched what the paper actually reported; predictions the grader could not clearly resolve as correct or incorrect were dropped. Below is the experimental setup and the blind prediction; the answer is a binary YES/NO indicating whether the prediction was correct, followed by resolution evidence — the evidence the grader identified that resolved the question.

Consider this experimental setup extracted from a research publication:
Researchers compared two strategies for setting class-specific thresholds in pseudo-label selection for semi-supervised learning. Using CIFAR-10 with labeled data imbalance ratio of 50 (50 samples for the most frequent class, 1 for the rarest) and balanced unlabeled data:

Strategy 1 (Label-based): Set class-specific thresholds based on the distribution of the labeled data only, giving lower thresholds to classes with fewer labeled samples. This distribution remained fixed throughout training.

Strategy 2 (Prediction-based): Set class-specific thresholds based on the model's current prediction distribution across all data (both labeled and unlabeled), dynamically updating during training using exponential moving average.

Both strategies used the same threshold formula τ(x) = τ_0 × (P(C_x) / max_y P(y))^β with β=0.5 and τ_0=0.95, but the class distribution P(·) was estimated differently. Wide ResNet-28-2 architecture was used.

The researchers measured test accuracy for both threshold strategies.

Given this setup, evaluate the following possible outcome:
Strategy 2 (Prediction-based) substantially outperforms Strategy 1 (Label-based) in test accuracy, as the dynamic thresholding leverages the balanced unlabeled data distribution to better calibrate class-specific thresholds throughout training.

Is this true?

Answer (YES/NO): YES